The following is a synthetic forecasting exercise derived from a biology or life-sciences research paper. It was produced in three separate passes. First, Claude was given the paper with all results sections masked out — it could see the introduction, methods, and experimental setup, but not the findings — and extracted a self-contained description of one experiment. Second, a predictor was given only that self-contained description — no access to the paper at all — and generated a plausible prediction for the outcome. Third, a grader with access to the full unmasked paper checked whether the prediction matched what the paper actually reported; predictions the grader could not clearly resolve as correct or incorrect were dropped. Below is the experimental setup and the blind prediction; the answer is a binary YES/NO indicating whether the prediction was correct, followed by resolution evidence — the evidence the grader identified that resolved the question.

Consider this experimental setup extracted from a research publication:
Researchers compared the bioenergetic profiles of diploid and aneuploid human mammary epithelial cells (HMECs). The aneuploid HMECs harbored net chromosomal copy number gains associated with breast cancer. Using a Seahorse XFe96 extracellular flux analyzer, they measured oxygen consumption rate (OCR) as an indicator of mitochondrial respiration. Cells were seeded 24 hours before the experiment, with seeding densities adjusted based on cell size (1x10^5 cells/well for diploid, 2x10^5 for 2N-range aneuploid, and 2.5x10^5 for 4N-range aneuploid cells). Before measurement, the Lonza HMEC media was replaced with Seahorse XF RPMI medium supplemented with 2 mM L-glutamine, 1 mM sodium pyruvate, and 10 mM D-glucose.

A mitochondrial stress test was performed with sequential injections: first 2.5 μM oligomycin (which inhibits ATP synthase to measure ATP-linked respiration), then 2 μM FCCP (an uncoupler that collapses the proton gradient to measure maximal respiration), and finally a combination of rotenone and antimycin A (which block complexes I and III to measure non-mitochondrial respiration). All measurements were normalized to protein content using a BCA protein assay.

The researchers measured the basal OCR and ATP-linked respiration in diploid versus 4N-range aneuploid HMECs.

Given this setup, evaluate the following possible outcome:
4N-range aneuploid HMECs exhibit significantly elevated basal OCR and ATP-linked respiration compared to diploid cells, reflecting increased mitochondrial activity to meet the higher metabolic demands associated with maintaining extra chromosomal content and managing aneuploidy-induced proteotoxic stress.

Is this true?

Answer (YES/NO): YES